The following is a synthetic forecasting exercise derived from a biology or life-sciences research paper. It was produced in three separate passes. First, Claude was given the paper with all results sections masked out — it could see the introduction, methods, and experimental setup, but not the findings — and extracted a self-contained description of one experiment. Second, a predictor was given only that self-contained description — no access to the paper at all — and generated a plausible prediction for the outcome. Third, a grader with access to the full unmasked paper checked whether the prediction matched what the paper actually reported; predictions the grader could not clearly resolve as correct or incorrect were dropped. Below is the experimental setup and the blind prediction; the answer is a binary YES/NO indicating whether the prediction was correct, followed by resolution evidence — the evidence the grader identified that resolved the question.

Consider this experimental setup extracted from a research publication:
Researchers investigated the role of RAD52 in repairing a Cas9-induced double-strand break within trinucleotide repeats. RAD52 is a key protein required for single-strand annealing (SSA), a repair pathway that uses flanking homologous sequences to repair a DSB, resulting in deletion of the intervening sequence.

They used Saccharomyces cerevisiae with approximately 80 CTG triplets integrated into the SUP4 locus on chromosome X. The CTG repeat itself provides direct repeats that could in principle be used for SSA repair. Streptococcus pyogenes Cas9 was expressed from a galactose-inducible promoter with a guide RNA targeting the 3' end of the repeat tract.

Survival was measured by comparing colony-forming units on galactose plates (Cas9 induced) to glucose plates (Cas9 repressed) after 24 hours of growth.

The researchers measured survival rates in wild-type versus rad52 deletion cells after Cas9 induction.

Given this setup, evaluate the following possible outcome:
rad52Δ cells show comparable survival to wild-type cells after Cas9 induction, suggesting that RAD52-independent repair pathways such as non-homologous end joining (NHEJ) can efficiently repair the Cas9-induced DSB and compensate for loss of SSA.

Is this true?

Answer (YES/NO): NO